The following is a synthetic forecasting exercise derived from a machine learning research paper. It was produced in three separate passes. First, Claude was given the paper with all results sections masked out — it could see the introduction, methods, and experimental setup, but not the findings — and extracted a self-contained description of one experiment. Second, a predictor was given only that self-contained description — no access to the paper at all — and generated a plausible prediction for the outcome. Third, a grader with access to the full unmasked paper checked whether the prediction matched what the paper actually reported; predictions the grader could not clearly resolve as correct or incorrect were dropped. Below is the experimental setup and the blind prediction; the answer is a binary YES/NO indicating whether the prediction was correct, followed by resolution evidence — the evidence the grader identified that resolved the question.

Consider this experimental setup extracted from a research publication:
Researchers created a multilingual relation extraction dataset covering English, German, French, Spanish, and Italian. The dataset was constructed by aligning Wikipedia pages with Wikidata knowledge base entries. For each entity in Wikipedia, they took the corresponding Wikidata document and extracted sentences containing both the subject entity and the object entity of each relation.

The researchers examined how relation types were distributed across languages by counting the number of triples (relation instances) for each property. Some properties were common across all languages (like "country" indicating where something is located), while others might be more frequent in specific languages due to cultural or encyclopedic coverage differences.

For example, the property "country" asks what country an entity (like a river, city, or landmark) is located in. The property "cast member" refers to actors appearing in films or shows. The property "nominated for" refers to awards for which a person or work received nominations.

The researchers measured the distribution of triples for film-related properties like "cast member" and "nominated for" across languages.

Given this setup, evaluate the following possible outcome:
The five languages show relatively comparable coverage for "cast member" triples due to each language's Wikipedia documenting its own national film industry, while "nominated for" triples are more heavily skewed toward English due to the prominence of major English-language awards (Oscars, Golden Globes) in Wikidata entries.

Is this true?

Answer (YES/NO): NO